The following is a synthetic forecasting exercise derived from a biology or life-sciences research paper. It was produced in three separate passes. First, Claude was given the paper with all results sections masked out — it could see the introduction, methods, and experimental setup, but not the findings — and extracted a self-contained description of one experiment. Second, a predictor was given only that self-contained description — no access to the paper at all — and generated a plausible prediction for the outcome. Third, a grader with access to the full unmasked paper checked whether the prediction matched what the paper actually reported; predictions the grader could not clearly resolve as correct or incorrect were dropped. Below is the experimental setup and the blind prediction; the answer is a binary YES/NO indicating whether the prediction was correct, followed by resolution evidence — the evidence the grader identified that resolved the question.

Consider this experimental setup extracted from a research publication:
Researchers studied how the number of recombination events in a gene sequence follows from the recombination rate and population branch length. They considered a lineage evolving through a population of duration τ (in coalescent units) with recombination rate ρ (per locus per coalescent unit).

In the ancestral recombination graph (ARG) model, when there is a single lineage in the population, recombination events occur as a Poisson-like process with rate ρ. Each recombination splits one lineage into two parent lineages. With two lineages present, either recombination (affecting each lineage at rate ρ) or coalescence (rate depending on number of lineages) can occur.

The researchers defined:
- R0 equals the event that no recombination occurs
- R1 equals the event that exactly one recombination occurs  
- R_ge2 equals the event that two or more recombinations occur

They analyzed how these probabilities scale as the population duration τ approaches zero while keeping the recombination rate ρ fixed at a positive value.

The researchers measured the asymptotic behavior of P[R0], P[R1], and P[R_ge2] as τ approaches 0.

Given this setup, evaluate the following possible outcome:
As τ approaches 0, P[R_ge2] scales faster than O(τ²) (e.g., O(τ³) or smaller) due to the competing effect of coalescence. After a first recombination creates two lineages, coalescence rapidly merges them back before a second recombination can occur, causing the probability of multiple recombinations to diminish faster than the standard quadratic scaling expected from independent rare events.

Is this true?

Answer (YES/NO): NO